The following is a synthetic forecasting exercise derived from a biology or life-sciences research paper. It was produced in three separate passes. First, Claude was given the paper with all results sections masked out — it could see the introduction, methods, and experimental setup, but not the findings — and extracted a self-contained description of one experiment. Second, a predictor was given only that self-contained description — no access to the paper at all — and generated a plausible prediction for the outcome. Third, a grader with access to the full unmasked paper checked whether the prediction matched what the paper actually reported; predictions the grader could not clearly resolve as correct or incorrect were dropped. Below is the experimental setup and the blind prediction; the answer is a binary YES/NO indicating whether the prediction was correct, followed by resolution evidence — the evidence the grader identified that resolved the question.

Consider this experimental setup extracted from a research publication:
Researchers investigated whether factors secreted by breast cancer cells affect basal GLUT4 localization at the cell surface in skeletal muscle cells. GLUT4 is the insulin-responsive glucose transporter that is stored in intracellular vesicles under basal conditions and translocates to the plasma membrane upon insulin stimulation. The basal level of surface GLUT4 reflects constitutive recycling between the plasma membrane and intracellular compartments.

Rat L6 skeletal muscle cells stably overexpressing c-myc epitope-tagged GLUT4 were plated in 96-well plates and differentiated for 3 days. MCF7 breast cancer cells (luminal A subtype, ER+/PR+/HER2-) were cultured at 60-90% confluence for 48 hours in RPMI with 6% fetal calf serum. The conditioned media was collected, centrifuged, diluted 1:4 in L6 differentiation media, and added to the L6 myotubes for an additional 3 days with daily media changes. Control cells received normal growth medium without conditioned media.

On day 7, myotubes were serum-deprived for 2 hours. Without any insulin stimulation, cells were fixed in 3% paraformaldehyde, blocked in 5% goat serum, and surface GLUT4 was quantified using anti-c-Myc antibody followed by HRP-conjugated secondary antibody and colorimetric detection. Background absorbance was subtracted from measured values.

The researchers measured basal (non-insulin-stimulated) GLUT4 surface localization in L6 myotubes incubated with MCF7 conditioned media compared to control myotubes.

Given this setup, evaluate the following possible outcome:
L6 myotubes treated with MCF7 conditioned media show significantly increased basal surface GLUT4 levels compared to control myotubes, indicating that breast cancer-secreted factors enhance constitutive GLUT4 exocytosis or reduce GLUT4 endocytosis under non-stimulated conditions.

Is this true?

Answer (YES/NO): NO